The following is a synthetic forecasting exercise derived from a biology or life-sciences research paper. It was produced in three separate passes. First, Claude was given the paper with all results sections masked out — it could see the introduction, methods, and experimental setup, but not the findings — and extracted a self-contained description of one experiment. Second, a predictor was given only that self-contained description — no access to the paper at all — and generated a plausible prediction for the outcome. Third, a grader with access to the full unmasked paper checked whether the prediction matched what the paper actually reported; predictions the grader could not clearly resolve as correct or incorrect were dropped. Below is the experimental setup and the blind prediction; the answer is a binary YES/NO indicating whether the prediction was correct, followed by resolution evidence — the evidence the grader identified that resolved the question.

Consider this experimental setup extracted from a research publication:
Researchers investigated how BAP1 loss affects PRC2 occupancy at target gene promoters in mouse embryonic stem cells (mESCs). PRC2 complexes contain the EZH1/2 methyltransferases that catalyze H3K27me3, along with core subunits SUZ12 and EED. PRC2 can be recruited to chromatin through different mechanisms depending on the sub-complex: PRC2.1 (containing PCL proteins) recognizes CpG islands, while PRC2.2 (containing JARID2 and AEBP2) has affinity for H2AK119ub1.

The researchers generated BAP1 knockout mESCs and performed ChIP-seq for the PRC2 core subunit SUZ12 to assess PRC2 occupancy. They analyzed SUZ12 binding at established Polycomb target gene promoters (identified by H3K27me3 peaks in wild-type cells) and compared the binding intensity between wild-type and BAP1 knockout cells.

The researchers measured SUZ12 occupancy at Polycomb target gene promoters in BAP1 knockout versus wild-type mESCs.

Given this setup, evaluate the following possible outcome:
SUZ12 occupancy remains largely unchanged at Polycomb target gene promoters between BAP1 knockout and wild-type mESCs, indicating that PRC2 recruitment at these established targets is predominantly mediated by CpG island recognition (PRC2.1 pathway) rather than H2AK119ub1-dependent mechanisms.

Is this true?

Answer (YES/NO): NO